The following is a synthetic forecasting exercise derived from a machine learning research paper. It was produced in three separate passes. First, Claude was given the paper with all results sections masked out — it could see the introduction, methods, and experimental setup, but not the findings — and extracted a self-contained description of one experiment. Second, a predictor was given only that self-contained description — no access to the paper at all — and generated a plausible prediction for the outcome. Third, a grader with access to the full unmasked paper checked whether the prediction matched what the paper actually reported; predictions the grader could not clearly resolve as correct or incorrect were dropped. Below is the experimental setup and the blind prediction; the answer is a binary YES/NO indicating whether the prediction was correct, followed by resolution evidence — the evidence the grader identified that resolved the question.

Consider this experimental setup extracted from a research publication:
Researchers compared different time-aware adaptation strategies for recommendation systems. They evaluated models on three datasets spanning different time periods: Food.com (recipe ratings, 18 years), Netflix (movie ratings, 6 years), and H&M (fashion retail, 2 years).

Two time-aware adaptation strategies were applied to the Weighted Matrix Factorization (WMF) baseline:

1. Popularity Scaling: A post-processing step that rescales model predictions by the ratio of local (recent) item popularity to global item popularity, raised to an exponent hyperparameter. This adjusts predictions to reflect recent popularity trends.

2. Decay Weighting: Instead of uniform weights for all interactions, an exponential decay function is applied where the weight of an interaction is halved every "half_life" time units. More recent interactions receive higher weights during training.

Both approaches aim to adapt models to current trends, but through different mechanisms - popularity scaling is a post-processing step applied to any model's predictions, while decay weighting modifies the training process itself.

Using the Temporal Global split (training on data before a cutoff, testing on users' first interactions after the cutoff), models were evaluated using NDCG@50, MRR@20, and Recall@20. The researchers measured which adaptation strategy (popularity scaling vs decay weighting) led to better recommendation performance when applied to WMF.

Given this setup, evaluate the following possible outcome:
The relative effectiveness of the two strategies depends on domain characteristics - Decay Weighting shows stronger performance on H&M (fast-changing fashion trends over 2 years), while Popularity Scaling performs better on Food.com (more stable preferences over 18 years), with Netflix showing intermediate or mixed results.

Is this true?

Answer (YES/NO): NO